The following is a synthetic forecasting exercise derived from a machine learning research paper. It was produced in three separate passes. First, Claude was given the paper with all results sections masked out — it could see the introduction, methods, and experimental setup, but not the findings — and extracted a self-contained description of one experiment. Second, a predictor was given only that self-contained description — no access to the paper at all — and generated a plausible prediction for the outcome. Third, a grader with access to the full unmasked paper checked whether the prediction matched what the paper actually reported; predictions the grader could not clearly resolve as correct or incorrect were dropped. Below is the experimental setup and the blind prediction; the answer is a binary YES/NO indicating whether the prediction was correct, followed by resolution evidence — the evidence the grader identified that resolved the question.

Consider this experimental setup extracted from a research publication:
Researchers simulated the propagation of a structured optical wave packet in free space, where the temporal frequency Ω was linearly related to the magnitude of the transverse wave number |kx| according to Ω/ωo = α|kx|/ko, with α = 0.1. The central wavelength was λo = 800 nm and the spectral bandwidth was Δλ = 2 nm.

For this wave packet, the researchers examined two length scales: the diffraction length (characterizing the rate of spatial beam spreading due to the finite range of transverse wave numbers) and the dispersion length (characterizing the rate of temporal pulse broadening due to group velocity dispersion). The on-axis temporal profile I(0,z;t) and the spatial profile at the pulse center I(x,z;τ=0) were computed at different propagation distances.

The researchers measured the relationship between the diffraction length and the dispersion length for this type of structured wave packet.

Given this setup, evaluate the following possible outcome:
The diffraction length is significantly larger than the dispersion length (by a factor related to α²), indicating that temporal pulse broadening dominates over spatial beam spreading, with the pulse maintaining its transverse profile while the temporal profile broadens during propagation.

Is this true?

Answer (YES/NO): NO